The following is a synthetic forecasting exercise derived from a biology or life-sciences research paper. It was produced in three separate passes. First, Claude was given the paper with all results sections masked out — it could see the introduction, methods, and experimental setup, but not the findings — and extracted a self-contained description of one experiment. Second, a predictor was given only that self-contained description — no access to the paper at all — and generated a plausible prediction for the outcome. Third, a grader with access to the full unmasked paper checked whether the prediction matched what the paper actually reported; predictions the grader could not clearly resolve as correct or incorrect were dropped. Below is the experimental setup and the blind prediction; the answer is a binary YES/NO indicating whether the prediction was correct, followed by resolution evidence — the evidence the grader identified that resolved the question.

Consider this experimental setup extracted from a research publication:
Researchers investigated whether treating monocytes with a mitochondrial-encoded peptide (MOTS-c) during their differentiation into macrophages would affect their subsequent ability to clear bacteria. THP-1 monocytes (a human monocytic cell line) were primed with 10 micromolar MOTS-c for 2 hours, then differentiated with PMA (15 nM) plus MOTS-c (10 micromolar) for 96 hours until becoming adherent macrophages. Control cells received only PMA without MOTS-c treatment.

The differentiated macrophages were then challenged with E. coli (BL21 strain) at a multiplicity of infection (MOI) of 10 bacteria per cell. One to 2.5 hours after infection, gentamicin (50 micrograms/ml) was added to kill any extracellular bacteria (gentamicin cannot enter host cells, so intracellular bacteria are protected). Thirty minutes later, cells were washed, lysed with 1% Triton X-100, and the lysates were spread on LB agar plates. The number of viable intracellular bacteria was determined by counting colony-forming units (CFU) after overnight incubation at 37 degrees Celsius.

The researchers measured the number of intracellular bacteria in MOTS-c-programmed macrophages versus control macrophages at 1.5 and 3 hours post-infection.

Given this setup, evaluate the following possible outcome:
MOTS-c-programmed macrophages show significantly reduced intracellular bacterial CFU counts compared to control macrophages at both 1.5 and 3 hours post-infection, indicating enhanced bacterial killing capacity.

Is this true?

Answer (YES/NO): YES